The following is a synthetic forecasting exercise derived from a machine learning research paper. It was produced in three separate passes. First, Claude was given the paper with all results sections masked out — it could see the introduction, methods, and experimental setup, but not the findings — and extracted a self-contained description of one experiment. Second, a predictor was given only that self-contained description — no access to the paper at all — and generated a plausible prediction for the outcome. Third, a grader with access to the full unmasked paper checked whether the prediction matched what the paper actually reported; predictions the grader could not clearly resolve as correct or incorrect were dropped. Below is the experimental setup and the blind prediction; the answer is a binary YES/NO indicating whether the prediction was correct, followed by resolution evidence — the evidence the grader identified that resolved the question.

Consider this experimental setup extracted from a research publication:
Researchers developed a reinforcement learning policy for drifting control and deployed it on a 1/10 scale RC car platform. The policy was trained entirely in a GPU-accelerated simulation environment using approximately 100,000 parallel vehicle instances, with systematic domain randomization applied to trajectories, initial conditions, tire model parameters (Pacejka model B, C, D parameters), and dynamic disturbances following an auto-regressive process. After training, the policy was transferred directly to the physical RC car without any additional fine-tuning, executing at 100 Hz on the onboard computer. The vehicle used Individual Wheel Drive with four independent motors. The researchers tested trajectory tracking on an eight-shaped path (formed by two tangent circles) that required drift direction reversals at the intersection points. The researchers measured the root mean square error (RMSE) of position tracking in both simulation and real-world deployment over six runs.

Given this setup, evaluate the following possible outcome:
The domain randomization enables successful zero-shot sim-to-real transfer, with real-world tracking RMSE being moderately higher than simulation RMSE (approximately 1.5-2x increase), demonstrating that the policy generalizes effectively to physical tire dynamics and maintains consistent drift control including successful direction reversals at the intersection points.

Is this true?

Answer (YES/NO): YES